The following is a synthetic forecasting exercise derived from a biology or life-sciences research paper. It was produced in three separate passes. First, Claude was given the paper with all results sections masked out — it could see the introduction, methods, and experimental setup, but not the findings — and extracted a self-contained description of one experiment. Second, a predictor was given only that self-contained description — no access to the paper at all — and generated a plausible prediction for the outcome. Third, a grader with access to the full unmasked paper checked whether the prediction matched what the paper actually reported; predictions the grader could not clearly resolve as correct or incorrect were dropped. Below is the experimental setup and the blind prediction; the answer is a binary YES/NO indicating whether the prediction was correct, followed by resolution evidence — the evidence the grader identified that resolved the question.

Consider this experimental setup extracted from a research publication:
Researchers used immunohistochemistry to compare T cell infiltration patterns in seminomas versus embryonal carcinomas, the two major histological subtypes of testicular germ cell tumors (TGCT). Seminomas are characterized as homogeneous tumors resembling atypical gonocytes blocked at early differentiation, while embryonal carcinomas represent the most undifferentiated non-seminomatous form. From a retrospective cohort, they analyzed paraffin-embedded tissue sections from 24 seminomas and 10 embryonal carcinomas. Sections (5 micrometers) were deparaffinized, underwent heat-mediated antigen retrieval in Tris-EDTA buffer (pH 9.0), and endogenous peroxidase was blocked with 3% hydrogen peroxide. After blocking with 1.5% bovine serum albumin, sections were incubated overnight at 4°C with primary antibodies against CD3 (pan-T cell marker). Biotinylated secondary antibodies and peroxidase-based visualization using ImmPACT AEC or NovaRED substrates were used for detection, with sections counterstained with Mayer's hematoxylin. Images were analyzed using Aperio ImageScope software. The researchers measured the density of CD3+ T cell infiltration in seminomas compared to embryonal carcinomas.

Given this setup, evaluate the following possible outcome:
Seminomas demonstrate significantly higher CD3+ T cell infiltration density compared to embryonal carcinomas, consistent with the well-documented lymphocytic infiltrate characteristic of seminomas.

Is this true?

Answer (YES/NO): YES